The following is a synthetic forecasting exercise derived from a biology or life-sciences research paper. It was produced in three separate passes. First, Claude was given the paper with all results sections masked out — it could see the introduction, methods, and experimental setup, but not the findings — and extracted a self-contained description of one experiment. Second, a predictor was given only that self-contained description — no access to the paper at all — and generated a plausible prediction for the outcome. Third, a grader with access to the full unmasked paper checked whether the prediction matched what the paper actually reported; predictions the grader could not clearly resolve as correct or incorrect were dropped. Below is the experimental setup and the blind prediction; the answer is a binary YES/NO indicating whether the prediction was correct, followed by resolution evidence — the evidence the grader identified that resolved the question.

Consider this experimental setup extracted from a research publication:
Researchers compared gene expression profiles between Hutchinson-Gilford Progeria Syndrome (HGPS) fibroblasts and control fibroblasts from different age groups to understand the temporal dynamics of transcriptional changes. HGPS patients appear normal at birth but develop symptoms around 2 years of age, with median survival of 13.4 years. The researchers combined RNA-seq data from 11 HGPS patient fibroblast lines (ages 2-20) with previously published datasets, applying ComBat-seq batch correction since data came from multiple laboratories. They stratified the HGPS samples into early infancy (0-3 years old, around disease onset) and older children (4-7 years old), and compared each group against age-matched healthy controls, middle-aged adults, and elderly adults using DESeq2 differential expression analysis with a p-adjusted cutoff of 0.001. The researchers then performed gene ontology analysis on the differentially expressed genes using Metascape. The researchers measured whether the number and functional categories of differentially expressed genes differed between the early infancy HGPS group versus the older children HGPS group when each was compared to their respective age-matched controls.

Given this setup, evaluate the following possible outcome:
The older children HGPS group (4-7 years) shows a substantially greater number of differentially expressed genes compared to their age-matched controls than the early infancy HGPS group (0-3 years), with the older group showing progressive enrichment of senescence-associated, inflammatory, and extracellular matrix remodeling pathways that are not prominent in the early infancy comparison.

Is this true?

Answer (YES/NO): NO